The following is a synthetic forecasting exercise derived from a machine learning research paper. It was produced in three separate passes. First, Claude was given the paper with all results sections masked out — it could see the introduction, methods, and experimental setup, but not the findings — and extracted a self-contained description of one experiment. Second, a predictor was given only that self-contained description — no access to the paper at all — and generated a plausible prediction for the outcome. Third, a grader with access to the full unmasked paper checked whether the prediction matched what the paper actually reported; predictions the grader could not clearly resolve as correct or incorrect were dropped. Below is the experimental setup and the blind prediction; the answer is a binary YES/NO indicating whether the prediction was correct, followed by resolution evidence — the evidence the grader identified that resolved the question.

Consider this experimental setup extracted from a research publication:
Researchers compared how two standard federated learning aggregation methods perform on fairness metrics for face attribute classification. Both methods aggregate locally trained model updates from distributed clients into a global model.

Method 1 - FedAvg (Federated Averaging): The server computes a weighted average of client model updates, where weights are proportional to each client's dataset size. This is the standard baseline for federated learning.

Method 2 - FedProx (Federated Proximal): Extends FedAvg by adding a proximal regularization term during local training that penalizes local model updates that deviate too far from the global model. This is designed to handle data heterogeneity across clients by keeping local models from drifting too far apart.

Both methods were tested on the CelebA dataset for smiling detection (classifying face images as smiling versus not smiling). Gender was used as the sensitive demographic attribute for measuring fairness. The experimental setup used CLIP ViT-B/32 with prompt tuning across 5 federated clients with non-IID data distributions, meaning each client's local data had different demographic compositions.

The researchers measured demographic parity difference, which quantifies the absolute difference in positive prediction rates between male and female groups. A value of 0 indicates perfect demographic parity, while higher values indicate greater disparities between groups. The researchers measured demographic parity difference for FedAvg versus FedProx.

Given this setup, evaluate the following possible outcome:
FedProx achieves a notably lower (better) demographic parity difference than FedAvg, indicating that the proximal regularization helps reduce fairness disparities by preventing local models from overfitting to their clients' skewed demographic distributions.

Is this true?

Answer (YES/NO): NO